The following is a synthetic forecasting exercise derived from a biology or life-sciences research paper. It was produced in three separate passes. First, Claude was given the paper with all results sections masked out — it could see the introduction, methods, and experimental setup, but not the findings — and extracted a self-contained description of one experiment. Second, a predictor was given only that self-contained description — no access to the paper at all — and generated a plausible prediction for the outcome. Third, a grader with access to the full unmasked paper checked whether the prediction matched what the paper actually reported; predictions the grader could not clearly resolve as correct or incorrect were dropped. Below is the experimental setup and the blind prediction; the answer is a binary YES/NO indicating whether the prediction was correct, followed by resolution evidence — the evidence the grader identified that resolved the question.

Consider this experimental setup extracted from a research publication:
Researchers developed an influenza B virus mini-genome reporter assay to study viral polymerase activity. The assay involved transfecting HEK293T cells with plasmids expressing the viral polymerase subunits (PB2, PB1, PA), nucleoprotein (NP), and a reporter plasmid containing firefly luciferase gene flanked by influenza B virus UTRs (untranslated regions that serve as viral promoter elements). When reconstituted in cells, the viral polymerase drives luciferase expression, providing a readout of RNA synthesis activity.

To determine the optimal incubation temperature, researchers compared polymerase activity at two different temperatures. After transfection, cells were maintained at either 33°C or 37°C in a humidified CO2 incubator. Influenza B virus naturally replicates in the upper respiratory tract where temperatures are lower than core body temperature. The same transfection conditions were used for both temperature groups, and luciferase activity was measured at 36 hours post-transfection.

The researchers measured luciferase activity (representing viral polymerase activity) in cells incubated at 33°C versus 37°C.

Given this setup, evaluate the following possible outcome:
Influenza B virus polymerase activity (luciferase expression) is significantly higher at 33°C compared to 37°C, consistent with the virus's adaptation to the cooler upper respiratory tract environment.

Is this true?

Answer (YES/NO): NO